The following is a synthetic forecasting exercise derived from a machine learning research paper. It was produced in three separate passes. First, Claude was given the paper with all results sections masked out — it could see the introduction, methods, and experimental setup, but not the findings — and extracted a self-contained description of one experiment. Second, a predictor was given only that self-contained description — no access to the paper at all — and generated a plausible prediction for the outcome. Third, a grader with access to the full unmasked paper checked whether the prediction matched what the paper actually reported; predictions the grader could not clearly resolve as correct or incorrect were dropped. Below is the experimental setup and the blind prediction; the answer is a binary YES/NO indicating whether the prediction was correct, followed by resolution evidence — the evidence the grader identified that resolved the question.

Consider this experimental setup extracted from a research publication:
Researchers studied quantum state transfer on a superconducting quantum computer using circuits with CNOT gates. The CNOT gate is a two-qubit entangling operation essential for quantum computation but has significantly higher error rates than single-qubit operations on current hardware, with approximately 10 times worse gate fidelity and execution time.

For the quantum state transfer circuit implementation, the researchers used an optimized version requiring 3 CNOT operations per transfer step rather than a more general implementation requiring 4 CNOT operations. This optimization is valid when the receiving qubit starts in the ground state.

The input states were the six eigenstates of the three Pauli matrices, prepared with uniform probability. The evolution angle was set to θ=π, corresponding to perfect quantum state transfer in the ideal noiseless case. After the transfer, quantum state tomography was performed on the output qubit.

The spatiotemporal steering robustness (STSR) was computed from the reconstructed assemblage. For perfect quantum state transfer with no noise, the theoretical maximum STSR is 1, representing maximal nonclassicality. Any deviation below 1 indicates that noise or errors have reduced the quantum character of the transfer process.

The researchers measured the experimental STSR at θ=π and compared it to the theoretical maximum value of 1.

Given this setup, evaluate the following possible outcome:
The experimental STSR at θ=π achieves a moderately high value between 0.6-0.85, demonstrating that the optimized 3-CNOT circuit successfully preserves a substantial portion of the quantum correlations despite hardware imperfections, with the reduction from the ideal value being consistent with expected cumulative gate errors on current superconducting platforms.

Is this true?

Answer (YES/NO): NO